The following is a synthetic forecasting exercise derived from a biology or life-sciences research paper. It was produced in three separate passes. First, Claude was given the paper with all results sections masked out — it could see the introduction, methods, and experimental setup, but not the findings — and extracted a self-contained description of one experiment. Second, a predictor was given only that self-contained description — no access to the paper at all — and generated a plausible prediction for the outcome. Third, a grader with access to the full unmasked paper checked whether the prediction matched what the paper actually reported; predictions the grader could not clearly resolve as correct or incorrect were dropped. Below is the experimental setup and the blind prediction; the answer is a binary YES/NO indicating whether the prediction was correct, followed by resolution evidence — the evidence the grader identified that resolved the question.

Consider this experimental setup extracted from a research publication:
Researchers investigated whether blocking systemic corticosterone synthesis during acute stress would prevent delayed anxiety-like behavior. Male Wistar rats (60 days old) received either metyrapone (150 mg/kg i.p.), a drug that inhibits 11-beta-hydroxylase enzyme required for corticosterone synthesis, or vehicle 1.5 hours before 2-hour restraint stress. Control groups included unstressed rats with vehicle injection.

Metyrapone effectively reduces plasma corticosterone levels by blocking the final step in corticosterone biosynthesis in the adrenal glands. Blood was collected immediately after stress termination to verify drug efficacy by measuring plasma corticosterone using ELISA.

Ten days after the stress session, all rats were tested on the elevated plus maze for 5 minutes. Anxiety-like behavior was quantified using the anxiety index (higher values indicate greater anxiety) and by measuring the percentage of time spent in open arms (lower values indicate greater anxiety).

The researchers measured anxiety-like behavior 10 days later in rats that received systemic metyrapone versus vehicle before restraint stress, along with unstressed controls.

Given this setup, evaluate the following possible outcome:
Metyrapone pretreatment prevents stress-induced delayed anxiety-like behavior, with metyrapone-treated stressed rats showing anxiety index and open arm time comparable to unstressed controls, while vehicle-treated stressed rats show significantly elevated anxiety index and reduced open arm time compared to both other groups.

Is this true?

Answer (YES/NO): YES